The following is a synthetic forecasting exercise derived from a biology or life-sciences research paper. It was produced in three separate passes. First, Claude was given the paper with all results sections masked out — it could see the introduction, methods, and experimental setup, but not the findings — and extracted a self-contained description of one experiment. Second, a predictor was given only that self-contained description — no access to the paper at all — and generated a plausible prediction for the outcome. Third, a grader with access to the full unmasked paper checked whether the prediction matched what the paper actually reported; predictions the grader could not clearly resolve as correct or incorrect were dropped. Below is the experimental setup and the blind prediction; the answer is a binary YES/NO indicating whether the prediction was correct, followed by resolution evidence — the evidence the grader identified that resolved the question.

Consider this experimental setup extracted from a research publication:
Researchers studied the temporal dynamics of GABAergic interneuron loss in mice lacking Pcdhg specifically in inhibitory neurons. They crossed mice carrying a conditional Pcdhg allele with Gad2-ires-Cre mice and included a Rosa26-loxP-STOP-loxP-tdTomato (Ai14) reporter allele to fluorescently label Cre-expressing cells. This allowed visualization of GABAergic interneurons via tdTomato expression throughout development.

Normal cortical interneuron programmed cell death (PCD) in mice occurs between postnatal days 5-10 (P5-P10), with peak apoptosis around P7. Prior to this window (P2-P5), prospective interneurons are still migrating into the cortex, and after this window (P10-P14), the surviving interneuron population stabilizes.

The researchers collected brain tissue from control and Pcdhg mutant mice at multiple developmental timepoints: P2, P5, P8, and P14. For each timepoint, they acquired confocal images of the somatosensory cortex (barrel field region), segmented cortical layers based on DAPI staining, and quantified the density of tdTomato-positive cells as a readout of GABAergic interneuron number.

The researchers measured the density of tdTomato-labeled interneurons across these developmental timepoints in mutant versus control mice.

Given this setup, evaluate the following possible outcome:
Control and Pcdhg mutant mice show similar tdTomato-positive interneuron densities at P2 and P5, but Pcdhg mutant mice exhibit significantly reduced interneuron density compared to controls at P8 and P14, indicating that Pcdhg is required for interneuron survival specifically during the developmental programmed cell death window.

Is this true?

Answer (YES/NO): YES